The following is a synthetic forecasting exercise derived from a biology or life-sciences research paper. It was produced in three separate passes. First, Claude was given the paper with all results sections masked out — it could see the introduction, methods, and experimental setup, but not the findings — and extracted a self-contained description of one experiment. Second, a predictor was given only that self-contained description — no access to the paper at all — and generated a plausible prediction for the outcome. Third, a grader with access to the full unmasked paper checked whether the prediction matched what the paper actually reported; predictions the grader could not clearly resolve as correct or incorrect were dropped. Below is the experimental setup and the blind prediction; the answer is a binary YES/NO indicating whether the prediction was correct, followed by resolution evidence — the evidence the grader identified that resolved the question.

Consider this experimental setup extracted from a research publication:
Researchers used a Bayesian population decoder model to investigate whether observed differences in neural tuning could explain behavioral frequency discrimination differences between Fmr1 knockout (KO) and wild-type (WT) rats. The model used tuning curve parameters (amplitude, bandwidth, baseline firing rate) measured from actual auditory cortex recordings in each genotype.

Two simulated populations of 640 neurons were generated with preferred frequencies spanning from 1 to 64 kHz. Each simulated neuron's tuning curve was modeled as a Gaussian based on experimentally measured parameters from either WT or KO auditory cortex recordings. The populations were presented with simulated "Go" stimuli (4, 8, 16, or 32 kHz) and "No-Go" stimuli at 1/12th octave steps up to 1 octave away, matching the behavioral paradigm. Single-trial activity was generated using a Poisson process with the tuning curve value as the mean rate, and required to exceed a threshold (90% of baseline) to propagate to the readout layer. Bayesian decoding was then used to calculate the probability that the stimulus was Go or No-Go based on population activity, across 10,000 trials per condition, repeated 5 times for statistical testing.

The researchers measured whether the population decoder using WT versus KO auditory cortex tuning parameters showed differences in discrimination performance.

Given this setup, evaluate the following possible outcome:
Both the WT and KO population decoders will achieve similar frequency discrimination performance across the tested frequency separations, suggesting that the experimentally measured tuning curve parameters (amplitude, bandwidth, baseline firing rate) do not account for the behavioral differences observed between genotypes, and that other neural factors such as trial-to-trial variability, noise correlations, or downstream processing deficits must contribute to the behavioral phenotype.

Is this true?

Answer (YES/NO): NO